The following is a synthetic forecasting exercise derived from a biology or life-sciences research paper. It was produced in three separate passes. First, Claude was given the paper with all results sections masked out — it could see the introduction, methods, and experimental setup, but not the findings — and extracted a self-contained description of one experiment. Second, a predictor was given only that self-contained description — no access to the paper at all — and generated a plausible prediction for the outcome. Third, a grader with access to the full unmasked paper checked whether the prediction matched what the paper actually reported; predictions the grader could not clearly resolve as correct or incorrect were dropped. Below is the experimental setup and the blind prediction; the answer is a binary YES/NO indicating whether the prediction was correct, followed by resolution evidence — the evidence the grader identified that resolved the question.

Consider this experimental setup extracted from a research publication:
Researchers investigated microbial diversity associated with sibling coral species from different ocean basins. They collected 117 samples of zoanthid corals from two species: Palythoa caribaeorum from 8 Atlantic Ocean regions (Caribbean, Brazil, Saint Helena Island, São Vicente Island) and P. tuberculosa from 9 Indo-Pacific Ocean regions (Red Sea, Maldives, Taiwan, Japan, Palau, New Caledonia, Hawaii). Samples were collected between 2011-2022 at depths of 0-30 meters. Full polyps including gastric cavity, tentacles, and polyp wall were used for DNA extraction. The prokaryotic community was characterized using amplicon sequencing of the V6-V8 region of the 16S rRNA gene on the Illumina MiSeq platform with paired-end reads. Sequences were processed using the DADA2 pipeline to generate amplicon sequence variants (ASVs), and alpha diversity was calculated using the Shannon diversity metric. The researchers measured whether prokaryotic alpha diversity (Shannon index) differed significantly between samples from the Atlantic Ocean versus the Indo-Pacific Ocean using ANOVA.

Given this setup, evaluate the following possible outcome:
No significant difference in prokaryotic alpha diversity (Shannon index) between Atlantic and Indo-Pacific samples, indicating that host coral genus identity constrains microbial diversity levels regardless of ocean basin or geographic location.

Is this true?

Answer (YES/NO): YES